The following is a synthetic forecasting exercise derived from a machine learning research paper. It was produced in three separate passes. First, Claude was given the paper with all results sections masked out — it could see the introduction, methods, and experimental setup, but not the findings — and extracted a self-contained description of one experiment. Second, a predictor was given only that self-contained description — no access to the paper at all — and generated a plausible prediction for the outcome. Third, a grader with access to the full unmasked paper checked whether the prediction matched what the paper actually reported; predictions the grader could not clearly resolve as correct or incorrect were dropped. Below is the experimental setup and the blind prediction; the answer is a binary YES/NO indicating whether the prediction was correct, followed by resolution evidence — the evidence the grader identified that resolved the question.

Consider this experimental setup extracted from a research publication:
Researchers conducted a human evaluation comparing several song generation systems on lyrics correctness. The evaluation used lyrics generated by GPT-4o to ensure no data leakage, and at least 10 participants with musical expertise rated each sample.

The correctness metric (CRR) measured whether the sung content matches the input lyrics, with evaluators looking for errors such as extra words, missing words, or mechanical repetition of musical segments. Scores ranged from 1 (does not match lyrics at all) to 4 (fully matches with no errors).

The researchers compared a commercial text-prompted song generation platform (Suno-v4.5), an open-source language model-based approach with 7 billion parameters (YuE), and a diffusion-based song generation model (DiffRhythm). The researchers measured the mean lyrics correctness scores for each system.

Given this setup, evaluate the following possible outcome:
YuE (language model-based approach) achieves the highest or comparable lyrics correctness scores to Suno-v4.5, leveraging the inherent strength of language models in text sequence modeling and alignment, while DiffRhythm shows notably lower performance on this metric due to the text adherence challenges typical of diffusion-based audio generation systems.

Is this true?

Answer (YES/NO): NO